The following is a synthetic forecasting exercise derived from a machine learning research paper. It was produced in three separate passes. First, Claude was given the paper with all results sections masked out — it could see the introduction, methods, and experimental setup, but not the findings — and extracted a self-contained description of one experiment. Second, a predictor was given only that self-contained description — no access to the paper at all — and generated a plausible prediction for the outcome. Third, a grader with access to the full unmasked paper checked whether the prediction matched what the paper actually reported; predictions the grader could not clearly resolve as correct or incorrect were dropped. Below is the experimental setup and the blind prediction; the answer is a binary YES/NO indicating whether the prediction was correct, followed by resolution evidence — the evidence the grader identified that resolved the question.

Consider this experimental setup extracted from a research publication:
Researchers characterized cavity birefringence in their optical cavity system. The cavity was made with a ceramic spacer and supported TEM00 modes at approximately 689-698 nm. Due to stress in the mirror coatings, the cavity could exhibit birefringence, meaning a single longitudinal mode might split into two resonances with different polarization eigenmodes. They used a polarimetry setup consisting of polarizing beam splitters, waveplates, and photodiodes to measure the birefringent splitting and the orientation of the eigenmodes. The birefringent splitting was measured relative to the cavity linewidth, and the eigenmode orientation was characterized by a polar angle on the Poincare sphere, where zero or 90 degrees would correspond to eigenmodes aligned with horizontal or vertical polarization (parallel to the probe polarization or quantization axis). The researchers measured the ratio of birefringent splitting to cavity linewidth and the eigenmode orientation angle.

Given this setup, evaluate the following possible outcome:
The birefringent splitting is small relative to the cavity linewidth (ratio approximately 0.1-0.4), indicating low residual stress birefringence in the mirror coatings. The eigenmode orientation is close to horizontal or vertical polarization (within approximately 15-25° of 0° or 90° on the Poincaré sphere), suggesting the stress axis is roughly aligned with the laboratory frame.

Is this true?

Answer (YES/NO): NO